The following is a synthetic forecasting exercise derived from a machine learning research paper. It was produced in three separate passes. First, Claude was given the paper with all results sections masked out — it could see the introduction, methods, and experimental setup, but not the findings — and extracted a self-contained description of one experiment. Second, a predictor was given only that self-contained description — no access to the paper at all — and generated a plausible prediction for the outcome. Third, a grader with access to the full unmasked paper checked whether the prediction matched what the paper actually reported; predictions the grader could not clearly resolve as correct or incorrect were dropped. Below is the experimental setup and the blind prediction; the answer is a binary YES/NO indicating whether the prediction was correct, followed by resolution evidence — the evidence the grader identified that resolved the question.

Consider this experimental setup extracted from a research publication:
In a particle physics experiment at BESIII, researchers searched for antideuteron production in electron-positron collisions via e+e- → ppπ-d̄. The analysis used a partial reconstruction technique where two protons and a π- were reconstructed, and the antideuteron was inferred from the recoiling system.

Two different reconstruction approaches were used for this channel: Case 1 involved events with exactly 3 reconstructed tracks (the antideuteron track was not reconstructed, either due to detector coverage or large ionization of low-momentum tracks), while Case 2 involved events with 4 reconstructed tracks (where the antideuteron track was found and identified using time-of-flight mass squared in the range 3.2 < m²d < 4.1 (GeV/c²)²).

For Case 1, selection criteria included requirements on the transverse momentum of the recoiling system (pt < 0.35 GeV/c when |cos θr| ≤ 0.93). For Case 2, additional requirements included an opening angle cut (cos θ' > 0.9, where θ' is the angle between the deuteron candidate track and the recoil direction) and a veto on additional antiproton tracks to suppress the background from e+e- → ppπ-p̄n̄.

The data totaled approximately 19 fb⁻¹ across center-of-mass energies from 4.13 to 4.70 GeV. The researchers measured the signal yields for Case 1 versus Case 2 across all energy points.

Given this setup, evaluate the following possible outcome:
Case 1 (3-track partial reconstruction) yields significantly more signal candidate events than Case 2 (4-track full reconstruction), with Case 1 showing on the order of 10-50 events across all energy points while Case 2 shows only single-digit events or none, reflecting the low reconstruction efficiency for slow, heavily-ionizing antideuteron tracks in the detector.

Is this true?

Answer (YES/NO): NO